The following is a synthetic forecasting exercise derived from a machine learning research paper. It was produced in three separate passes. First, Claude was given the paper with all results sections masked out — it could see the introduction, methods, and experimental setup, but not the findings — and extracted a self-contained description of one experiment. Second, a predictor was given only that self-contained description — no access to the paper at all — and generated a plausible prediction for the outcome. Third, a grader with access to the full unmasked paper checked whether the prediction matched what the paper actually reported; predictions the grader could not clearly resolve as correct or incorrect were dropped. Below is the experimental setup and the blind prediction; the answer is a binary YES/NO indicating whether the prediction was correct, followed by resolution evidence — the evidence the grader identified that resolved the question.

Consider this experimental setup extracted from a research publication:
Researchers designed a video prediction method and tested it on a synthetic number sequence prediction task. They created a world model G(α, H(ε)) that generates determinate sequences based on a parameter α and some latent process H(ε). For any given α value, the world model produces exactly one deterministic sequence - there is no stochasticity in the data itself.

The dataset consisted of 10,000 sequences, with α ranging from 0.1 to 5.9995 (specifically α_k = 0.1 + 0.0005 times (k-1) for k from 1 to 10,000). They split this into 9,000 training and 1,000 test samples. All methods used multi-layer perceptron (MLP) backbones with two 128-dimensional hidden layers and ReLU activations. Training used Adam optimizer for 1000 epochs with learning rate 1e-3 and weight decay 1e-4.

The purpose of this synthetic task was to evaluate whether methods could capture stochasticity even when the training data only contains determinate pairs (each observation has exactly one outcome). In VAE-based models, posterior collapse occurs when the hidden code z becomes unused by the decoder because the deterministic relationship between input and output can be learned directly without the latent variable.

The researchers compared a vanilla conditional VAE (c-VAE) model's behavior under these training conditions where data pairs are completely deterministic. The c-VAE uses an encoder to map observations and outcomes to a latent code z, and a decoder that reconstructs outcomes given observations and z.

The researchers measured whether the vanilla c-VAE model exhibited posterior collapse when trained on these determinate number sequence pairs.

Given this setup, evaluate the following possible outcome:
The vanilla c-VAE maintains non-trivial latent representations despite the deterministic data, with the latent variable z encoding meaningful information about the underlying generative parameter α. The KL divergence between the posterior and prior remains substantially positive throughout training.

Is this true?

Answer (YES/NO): NO